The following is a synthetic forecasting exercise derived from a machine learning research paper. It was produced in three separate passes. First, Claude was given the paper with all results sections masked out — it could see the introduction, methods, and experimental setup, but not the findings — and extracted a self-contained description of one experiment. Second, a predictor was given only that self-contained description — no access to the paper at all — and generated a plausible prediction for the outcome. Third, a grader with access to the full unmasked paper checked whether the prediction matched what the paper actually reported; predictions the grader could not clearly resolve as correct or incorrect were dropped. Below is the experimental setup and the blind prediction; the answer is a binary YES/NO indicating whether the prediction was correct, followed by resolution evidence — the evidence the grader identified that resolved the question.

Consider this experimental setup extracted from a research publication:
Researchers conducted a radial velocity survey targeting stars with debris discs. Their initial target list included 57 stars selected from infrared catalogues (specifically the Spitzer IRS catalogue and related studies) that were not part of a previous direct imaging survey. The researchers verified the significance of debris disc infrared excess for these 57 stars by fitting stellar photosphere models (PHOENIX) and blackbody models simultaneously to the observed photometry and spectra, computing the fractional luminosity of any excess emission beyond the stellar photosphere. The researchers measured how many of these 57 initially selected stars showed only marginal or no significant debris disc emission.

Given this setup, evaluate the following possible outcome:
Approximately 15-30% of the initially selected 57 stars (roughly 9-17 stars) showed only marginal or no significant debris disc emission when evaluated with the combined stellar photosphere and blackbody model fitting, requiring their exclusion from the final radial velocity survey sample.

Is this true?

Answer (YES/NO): NO